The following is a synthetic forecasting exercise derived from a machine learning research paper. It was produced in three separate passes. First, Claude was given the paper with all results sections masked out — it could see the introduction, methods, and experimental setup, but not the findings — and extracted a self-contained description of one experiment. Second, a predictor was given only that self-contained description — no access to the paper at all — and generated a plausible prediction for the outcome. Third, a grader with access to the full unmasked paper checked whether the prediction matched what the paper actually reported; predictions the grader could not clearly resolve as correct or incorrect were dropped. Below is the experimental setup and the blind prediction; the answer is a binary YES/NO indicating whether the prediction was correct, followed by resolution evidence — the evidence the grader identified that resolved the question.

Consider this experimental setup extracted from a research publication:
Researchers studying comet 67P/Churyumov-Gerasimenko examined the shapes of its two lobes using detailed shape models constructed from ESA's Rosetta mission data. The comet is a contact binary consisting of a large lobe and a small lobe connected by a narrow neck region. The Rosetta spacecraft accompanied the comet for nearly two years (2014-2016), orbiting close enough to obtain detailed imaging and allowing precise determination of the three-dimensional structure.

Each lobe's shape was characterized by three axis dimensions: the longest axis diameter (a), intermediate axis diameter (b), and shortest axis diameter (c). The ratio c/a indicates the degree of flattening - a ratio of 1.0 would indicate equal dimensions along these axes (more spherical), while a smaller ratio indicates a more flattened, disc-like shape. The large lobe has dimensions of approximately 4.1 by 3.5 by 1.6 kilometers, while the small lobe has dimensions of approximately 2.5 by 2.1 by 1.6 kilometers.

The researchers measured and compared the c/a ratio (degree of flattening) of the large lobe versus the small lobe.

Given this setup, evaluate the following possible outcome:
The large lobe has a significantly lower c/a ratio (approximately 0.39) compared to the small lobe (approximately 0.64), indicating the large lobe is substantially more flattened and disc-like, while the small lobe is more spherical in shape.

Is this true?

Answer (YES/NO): YES